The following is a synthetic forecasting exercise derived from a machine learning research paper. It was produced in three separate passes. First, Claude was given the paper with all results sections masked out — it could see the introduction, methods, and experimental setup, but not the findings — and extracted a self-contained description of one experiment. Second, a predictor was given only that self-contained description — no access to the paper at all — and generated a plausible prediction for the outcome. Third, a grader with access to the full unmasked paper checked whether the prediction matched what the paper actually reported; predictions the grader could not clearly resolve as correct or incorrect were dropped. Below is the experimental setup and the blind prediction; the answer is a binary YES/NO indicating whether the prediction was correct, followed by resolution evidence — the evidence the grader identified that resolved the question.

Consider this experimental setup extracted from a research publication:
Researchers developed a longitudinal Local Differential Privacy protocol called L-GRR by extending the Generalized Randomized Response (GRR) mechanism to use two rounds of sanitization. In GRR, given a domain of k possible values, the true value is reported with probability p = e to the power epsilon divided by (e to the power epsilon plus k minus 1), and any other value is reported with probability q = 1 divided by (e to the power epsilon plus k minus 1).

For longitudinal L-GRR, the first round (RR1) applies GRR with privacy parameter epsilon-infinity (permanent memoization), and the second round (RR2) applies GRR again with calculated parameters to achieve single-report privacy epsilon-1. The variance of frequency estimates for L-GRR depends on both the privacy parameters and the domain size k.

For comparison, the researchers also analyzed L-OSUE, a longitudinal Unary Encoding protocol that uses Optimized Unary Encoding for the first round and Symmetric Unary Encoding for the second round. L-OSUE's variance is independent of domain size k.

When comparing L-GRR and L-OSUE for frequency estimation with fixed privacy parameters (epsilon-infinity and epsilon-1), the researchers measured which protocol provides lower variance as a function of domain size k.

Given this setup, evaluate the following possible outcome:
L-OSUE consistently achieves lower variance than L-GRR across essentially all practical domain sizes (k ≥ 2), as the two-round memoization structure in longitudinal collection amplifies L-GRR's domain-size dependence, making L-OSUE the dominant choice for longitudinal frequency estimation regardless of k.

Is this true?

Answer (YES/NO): NO